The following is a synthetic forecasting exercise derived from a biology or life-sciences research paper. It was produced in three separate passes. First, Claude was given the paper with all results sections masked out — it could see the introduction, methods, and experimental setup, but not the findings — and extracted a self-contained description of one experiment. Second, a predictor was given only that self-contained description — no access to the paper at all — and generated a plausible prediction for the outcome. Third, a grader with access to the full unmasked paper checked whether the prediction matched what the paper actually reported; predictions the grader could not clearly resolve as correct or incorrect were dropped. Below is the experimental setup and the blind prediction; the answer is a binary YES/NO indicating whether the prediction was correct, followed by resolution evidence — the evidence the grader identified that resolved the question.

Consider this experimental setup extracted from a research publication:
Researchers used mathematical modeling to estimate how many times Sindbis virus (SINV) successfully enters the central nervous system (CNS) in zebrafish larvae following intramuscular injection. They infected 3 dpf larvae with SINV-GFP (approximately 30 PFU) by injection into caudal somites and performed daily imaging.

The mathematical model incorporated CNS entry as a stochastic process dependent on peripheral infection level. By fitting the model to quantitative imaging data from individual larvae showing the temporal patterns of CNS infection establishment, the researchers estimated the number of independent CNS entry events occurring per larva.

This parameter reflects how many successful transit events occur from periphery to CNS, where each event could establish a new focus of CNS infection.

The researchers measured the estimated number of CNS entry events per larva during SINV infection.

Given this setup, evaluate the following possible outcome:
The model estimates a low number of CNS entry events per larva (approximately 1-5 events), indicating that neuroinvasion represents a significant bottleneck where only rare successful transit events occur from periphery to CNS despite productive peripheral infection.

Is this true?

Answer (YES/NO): YES